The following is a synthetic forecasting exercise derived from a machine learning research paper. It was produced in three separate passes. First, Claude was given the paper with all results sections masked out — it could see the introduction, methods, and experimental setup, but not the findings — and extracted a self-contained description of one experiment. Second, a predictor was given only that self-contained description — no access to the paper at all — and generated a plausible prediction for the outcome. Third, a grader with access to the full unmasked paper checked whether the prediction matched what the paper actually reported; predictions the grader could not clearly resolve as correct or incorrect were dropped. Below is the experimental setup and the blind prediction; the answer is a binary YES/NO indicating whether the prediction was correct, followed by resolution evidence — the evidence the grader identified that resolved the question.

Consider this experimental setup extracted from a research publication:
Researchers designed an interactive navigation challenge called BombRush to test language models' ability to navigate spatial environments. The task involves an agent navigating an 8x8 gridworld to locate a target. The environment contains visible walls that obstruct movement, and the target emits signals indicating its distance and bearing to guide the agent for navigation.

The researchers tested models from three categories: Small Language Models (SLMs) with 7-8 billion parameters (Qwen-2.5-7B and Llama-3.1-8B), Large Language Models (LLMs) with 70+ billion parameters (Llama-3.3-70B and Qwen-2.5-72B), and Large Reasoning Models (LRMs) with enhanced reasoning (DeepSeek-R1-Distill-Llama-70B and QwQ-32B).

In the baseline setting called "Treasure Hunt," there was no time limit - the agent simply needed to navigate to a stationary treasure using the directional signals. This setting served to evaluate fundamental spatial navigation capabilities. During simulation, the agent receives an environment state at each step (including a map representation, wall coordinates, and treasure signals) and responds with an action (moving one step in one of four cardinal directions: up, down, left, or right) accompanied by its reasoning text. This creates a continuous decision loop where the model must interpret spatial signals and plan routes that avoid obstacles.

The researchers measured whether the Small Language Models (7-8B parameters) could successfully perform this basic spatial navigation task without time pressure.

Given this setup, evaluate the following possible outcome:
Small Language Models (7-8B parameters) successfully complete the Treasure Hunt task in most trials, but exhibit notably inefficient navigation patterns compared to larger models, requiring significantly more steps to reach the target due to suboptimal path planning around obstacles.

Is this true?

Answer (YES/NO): NO